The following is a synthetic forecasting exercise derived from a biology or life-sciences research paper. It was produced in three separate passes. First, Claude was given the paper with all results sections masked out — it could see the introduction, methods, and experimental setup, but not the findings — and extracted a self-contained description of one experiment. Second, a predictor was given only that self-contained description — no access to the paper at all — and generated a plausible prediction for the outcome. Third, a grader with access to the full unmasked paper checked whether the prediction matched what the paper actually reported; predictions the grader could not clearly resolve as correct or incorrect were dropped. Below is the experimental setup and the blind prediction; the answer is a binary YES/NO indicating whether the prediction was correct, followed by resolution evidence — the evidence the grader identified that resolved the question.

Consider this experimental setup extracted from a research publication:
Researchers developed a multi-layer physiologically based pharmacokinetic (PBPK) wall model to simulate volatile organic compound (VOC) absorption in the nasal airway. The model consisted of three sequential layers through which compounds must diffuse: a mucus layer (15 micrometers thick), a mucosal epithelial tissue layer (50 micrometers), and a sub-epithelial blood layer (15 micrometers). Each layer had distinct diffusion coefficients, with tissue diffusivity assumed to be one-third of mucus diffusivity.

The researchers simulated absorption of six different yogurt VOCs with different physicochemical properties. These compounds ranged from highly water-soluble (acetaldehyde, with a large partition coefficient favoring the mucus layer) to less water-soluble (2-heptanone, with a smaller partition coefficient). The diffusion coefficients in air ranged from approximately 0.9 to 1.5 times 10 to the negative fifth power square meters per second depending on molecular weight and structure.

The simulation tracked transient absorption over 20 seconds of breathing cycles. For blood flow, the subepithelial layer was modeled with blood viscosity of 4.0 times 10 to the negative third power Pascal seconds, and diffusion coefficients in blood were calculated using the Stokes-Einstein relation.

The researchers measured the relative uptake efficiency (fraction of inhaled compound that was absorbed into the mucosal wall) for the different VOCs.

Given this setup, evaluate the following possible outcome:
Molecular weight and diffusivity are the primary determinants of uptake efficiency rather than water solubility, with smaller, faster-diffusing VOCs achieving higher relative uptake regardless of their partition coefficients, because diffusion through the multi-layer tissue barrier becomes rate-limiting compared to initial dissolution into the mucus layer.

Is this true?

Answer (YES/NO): NO